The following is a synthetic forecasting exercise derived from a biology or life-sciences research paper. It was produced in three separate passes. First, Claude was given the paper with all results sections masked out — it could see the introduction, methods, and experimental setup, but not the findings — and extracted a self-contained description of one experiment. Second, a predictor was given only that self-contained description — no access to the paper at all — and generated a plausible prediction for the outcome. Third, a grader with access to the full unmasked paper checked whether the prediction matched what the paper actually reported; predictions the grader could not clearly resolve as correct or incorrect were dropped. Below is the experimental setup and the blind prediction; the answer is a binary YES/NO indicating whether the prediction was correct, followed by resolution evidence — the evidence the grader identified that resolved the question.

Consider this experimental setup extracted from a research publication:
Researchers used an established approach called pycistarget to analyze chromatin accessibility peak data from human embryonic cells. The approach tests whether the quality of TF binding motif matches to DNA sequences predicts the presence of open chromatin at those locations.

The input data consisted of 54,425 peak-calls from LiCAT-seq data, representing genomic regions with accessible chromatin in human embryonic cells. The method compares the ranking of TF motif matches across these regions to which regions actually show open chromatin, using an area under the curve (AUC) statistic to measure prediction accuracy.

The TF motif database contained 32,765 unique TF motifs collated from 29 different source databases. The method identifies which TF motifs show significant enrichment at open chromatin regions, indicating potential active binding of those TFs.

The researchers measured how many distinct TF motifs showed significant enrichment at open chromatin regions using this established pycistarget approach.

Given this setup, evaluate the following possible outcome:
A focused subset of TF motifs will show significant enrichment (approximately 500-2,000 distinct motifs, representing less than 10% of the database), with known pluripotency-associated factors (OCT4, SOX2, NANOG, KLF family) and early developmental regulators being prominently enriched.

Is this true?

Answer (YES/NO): NO